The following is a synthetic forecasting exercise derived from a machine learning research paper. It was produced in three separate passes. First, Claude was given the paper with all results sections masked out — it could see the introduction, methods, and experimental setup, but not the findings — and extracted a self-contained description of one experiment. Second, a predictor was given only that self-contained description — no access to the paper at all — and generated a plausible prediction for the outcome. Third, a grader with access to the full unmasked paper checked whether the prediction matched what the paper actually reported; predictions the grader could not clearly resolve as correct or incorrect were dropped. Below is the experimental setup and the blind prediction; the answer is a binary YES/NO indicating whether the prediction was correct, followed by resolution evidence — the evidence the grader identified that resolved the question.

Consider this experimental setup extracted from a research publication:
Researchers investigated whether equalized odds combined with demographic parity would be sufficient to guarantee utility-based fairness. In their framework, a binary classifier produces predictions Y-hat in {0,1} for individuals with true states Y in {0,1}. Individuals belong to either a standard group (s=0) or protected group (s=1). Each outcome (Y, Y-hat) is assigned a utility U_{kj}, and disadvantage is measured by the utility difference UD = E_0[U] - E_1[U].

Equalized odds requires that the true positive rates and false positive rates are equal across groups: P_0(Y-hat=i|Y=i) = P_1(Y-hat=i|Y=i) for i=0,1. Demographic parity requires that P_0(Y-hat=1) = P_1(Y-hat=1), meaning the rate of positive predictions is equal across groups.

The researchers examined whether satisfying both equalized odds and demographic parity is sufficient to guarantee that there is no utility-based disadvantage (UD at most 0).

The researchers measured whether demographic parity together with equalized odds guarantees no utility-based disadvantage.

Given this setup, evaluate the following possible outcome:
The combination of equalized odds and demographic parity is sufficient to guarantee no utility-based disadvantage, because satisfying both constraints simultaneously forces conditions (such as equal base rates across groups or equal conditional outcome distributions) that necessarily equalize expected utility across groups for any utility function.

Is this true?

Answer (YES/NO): NO